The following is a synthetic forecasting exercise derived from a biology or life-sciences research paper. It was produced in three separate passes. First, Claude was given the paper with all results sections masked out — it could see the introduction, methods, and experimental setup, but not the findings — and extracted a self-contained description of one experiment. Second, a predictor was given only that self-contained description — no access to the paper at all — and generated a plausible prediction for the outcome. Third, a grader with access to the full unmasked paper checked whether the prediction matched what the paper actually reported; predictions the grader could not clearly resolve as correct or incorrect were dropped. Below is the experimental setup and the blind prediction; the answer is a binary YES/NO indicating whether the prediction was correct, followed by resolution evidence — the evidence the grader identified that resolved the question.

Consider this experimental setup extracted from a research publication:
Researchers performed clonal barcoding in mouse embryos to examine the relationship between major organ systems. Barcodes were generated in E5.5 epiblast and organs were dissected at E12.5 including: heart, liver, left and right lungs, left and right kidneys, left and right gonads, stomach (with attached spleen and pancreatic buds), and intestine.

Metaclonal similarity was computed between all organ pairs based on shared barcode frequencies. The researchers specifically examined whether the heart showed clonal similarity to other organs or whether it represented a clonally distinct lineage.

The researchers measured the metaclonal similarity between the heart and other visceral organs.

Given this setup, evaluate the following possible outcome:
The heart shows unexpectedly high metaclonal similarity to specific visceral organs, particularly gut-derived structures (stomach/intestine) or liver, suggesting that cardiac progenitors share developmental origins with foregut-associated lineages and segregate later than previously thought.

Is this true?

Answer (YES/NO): NO